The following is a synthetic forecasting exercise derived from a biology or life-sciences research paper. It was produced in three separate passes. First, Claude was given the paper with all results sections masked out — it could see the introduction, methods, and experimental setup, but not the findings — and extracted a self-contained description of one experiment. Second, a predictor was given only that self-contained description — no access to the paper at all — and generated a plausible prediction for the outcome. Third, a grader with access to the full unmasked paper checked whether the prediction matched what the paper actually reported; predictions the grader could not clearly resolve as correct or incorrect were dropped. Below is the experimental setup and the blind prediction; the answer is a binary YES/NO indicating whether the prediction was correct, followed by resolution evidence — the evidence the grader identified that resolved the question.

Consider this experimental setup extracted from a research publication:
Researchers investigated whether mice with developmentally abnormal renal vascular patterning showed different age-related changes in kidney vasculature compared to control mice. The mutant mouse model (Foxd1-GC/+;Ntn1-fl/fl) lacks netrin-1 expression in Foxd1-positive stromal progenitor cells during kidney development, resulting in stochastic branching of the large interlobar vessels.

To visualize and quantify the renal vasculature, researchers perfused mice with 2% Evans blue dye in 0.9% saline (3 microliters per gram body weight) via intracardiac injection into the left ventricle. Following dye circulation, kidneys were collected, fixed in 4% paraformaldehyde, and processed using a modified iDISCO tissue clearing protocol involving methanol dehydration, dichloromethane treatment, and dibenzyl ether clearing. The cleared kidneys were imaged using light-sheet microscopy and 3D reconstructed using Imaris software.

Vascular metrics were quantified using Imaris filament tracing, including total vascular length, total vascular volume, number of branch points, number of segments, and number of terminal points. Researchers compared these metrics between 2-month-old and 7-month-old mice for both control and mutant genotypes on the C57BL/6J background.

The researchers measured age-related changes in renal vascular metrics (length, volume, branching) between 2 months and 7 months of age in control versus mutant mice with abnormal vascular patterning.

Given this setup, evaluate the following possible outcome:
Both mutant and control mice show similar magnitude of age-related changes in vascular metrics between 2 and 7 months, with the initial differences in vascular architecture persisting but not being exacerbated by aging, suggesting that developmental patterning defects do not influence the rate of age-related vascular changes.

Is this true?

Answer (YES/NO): NO